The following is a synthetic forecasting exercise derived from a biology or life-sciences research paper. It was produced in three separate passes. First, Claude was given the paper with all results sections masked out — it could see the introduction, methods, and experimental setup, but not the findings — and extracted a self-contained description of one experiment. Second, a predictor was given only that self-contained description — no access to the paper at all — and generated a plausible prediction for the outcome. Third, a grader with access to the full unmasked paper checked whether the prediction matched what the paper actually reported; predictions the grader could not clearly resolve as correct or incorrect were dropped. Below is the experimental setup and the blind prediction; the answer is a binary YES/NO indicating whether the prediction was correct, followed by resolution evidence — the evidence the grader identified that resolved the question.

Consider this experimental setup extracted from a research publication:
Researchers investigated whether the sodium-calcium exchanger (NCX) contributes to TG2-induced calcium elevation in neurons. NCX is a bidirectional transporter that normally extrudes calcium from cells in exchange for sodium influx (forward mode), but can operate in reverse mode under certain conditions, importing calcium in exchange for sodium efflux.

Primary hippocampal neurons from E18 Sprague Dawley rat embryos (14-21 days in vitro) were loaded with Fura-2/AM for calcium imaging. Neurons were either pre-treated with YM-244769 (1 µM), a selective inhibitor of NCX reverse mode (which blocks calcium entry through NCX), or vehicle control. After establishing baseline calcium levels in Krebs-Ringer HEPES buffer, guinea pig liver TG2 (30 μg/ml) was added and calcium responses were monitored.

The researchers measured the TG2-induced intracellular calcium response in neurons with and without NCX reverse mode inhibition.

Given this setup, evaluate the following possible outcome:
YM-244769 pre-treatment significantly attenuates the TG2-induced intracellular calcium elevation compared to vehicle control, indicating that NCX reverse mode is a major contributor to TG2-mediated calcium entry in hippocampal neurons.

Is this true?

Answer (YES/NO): YES